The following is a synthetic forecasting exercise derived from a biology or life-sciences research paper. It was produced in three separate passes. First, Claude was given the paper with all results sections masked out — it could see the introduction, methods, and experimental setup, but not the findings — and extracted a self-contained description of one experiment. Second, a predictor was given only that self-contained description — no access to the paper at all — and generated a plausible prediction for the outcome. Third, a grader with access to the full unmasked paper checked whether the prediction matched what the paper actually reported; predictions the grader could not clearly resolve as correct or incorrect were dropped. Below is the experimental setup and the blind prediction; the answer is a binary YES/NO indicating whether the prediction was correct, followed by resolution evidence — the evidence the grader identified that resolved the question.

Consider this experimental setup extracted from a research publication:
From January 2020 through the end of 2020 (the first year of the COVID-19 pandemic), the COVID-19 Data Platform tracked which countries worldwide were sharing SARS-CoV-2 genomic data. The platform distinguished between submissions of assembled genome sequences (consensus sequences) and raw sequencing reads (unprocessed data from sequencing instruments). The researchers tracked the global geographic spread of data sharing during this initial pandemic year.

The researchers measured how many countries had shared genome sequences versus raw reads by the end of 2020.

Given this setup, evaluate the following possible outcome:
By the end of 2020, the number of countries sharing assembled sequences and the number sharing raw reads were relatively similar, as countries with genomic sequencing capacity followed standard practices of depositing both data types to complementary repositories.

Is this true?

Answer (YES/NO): NO